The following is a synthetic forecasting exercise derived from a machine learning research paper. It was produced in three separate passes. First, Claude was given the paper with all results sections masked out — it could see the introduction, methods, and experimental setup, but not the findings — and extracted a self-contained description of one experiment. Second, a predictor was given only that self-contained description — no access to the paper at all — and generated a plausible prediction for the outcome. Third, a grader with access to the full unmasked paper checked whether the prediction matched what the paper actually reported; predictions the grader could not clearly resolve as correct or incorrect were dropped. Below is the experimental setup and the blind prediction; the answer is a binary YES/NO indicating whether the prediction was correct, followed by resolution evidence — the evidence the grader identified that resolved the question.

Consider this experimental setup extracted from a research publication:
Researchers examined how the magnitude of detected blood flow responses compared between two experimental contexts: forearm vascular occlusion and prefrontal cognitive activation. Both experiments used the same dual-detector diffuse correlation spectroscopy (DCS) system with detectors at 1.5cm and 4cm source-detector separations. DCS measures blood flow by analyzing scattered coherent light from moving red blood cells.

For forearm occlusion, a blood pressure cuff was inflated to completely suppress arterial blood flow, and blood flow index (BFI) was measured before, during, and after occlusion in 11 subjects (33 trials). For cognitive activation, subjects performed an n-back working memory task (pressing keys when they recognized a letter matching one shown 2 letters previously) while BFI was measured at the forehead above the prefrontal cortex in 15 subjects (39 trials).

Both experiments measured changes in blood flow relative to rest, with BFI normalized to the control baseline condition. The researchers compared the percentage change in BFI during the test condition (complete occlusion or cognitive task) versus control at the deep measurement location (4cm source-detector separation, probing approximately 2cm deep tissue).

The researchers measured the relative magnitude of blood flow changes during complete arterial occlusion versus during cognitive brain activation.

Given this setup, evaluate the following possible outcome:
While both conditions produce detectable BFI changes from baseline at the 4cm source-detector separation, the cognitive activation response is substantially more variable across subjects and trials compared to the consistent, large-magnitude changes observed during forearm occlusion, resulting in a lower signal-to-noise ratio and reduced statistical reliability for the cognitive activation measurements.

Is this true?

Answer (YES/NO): NO